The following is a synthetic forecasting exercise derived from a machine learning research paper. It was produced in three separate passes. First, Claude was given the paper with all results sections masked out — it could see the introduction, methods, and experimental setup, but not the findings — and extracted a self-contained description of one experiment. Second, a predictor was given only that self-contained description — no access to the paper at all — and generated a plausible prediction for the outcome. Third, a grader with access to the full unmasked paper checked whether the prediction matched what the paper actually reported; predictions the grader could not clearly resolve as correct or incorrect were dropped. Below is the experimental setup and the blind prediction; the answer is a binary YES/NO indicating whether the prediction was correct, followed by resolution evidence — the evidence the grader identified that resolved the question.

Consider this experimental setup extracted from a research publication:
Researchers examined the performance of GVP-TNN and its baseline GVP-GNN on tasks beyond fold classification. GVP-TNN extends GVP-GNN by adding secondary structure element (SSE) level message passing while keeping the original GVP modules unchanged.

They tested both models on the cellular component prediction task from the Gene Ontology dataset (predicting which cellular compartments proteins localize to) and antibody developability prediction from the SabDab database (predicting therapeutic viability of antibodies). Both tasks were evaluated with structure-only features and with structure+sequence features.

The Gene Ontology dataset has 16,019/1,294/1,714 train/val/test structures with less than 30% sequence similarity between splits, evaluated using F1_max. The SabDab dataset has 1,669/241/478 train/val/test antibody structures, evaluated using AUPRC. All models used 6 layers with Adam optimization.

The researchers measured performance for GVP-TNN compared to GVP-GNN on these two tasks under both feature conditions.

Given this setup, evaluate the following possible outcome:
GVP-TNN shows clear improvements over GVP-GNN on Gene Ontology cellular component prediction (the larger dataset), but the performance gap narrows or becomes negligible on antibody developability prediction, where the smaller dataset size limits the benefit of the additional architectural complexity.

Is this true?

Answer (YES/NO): NO